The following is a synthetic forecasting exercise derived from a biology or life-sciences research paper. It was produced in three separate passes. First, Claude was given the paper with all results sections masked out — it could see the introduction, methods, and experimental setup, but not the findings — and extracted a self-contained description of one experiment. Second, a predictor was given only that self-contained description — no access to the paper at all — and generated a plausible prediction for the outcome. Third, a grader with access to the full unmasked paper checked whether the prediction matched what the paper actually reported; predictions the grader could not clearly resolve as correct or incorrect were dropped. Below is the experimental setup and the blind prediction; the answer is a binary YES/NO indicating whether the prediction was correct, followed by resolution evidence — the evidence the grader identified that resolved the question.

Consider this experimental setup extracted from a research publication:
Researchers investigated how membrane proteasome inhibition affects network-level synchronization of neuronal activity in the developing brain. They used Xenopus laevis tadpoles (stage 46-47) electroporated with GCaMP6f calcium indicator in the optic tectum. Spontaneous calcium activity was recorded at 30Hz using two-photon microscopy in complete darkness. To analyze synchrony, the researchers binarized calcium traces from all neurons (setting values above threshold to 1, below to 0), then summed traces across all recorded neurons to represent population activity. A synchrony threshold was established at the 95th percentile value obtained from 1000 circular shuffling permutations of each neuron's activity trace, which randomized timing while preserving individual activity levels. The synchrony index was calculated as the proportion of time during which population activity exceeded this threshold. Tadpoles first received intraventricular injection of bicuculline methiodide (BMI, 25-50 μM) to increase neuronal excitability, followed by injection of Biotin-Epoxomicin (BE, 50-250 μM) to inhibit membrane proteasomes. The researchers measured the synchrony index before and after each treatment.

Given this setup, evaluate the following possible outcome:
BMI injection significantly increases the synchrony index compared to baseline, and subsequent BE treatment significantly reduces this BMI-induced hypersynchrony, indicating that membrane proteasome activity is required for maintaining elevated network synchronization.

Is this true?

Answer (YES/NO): NO